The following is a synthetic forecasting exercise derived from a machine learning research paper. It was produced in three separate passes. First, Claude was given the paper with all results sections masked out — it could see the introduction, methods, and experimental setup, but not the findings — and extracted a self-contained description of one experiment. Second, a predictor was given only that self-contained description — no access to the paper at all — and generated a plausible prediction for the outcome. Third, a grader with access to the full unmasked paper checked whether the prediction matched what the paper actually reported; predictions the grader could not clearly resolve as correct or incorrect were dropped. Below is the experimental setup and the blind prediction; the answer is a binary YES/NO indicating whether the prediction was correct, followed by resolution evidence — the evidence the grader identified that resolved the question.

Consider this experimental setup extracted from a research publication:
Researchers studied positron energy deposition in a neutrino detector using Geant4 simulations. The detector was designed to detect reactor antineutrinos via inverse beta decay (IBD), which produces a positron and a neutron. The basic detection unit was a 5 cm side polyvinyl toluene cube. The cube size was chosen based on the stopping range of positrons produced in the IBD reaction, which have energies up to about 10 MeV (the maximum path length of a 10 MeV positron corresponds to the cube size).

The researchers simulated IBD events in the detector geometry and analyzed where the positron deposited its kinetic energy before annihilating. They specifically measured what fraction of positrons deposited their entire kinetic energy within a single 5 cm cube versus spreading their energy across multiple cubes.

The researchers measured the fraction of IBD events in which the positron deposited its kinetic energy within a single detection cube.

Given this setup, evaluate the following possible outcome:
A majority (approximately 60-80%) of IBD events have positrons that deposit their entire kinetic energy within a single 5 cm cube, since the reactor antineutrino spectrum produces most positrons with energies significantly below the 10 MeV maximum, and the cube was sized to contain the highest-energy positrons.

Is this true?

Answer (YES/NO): YES